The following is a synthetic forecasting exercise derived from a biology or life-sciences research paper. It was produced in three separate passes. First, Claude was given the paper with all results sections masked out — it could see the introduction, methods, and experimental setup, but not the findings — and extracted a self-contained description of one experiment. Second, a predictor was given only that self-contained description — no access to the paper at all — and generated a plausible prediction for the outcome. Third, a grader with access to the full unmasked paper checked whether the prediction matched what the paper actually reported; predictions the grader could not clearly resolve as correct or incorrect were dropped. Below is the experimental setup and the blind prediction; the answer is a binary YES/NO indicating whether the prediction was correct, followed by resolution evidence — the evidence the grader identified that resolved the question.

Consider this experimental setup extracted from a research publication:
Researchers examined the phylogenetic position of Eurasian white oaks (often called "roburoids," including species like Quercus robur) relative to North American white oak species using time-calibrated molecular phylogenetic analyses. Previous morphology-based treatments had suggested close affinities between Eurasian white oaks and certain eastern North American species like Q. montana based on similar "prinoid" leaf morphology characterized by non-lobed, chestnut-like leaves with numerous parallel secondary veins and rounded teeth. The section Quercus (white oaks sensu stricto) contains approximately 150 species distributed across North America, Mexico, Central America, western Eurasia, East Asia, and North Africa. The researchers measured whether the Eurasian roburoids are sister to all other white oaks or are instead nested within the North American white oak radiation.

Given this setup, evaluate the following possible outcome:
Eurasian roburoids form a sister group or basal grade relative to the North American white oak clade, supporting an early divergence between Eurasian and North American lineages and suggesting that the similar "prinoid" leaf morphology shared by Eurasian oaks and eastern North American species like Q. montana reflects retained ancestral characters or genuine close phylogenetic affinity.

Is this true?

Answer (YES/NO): NO